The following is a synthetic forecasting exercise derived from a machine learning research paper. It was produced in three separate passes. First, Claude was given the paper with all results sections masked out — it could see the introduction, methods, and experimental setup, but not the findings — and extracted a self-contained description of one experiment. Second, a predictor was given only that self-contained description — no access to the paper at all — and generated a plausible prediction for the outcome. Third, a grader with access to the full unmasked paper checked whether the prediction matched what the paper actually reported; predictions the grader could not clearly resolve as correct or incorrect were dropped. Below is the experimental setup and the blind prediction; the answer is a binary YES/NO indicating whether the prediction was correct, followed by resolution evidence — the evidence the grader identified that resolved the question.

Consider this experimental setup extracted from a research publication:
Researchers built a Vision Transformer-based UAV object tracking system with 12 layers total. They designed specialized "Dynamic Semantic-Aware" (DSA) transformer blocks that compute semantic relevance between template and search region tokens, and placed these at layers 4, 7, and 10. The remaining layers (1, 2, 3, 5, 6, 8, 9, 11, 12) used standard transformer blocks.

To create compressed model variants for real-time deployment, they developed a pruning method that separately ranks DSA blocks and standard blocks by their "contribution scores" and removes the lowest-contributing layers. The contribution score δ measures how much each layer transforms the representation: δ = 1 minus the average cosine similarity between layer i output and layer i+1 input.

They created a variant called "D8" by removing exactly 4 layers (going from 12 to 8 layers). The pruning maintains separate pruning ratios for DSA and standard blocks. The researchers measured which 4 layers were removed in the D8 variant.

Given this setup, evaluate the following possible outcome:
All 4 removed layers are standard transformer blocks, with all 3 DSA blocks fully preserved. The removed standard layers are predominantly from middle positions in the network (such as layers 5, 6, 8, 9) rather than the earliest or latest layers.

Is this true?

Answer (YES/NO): NO